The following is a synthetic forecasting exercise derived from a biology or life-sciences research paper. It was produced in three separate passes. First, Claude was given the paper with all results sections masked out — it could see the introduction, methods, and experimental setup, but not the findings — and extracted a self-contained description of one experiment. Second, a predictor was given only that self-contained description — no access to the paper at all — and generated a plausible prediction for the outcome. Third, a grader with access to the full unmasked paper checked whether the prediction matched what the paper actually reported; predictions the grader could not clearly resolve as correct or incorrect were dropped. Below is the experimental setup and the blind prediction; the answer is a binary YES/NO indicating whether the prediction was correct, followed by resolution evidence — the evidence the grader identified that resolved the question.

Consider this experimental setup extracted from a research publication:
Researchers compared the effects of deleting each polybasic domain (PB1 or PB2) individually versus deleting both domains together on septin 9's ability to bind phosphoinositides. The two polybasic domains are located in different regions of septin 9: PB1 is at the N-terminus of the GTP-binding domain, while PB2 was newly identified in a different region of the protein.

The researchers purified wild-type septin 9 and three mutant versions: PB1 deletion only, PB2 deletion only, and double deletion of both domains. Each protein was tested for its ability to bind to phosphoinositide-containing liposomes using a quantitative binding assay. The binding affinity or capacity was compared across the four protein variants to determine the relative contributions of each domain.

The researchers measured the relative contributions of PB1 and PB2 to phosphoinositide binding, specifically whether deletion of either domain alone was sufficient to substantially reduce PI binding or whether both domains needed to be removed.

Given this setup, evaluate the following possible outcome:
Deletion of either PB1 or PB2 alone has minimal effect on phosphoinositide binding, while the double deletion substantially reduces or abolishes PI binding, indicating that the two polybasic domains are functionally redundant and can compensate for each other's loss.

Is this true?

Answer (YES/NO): NO